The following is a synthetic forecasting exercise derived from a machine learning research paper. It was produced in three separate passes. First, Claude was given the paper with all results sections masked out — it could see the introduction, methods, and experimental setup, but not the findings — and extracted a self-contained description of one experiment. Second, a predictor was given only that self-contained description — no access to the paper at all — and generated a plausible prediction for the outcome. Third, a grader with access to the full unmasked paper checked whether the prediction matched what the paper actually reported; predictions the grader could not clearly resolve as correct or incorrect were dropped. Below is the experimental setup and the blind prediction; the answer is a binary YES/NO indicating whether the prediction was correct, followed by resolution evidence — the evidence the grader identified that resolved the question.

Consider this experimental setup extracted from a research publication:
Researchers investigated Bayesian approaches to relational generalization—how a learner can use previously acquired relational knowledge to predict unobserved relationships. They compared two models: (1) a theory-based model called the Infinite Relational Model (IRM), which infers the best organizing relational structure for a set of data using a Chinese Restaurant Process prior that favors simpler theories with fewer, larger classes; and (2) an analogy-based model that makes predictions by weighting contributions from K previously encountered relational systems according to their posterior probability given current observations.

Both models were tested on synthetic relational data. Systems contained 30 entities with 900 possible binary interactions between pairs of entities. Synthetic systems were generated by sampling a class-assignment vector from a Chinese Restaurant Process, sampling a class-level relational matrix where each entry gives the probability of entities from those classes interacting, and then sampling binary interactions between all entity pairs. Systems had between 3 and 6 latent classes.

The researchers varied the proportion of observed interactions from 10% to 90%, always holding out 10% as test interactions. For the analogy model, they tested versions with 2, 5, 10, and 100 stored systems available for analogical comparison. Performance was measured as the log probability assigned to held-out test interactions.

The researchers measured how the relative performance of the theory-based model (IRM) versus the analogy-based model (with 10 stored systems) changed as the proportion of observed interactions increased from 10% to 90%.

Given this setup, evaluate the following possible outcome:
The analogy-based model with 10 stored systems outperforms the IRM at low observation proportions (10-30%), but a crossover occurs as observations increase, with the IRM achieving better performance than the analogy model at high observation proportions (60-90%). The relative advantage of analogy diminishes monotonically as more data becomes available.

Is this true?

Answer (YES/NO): NO